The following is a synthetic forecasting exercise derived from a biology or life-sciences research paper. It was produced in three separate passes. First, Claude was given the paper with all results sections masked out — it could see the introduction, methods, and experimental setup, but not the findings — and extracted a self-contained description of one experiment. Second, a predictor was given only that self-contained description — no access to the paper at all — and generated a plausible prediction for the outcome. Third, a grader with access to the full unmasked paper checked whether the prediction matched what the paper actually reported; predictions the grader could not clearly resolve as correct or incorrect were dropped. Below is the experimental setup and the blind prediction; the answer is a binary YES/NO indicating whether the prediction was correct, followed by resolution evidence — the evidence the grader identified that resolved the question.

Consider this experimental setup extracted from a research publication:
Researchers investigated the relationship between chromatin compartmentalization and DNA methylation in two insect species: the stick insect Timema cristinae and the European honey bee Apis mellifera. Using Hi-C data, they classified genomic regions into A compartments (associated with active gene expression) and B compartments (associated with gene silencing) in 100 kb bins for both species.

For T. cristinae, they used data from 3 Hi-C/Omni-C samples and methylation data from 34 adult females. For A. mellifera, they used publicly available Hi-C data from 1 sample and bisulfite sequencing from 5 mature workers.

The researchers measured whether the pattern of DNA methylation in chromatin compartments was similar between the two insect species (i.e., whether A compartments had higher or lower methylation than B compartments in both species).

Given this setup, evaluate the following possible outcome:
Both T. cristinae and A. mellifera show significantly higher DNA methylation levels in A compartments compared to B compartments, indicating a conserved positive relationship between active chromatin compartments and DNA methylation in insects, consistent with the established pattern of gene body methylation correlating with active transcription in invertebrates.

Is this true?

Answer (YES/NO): YES